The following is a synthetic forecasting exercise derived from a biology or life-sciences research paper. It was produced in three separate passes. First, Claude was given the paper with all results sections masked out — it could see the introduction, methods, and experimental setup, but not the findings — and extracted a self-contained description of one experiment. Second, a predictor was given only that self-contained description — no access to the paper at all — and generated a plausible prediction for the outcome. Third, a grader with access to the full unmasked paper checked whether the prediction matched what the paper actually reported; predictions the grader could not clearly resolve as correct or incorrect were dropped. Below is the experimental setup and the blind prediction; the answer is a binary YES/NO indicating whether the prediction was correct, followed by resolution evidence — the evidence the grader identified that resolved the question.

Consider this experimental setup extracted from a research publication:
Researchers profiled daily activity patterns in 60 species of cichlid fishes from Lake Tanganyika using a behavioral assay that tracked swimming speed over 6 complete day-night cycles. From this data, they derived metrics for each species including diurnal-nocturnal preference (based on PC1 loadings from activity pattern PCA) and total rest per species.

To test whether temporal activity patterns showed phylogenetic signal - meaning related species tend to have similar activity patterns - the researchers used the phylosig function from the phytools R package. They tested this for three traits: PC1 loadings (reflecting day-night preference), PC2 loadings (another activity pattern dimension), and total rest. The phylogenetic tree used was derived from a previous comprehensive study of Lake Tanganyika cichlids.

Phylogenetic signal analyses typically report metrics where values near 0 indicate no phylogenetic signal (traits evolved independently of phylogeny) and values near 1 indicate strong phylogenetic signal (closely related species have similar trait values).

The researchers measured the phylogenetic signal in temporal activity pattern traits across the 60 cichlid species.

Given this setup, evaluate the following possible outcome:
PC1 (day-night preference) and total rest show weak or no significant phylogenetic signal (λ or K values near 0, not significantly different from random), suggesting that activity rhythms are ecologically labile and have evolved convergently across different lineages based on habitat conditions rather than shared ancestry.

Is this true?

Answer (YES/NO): NO